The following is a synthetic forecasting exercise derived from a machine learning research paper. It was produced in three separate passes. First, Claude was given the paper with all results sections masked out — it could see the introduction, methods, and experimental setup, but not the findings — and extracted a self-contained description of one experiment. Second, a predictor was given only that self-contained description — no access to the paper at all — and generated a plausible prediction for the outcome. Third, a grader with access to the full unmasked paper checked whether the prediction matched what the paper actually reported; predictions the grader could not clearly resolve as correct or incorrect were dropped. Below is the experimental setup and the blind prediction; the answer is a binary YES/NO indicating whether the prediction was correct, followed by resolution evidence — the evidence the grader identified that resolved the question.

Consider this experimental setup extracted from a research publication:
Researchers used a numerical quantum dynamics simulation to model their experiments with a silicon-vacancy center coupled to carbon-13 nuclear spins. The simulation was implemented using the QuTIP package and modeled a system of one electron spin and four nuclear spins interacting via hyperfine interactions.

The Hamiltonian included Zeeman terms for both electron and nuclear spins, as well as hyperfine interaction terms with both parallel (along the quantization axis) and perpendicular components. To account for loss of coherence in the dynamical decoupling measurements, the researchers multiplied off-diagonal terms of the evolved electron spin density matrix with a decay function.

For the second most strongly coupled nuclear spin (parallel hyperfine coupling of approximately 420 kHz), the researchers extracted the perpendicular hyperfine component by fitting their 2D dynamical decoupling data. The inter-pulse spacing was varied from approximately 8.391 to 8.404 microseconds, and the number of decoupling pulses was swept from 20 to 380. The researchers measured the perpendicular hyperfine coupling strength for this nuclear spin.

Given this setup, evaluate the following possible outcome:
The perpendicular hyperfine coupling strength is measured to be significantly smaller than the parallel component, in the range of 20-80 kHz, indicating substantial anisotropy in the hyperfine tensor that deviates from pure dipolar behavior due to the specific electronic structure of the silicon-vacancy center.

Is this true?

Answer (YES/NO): NO